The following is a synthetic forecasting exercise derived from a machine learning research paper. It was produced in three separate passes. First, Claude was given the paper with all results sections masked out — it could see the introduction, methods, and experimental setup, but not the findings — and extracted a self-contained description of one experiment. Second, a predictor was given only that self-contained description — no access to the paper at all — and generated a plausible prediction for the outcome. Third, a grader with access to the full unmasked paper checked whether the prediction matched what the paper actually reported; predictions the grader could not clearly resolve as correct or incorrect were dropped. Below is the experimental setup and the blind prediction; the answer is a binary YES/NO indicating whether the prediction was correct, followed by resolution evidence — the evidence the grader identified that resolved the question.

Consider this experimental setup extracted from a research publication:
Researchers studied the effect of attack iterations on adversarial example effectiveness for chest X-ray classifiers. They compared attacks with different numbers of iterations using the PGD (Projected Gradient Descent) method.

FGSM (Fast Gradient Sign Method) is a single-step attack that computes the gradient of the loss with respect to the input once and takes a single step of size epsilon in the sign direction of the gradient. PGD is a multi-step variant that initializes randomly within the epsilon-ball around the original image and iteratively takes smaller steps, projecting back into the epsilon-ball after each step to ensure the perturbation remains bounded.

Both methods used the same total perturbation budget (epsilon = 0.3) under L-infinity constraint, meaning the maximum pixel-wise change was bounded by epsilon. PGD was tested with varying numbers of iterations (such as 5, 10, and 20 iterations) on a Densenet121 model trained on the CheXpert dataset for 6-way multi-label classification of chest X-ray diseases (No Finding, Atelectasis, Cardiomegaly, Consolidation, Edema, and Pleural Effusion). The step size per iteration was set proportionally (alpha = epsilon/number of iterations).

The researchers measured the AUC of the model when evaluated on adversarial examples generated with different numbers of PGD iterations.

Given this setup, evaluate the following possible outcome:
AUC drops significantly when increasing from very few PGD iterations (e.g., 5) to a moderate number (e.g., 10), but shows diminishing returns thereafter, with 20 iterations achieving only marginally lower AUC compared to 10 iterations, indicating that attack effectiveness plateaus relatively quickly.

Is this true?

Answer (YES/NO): NO